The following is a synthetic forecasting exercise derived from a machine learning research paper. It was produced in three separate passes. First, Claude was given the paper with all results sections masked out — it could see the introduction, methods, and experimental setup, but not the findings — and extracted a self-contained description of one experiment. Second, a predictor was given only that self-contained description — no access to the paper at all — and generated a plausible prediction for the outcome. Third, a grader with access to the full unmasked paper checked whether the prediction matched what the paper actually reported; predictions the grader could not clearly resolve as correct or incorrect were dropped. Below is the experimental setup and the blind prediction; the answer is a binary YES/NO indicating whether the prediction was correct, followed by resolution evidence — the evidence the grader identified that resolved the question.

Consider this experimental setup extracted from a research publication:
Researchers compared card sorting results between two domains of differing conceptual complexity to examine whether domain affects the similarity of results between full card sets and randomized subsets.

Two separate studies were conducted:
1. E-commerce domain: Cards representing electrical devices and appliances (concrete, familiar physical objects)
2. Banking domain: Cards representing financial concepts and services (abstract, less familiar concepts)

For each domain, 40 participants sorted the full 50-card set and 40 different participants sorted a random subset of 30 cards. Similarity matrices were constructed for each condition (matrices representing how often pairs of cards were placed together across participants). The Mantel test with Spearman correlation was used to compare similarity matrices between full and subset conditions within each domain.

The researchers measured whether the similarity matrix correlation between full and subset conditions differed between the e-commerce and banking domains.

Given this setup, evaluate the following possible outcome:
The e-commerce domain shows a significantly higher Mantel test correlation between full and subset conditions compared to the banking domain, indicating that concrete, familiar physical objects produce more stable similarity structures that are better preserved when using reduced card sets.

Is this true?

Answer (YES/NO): NO